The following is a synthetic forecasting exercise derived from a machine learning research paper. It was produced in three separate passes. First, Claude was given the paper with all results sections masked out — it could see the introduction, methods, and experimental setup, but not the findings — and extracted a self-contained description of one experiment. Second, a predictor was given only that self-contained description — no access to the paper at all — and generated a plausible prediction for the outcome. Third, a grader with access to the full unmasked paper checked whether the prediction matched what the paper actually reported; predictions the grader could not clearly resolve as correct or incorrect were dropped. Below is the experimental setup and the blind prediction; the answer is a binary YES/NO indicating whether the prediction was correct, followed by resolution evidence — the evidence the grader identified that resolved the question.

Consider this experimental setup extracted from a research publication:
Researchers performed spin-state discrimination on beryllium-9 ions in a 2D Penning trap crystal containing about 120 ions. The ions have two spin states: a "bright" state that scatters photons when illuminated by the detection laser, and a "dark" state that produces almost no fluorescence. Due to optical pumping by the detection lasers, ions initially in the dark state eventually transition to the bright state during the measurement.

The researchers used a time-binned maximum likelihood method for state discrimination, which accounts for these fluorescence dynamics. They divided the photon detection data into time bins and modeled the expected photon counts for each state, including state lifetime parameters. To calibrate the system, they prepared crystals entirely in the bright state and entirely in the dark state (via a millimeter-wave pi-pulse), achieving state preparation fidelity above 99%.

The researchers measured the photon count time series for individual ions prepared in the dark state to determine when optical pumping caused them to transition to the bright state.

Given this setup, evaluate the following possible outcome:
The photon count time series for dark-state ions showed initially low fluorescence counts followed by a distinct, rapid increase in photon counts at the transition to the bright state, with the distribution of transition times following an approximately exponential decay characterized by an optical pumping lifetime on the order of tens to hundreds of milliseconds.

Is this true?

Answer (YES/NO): NO